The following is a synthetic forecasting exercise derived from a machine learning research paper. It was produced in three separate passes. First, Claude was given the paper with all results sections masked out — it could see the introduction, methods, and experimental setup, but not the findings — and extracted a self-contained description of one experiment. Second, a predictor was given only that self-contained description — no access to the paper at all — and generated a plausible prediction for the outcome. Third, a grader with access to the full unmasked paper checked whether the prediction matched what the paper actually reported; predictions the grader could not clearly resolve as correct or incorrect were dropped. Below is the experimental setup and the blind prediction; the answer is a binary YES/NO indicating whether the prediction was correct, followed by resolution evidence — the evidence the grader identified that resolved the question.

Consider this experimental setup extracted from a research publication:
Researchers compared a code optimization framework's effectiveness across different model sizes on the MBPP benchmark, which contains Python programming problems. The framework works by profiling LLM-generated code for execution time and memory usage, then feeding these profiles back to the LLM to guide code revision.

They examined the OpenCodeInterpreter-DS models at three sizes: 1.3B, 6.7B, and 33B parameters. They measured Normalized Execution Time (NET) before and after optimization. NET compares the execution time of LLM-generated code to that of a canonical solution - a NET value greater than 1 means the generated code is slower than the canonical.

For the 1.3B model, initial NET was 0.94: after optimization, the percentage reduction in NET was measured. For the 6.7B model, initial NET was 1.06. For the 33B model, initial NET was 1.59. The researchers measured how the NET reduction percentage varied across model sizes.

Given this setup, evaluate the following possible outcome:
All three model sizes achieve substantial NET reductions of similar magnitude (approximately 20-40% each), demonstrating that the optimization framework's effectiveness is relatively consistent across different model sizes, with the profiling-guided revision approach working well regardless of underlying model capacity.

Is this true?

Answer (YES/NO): NO